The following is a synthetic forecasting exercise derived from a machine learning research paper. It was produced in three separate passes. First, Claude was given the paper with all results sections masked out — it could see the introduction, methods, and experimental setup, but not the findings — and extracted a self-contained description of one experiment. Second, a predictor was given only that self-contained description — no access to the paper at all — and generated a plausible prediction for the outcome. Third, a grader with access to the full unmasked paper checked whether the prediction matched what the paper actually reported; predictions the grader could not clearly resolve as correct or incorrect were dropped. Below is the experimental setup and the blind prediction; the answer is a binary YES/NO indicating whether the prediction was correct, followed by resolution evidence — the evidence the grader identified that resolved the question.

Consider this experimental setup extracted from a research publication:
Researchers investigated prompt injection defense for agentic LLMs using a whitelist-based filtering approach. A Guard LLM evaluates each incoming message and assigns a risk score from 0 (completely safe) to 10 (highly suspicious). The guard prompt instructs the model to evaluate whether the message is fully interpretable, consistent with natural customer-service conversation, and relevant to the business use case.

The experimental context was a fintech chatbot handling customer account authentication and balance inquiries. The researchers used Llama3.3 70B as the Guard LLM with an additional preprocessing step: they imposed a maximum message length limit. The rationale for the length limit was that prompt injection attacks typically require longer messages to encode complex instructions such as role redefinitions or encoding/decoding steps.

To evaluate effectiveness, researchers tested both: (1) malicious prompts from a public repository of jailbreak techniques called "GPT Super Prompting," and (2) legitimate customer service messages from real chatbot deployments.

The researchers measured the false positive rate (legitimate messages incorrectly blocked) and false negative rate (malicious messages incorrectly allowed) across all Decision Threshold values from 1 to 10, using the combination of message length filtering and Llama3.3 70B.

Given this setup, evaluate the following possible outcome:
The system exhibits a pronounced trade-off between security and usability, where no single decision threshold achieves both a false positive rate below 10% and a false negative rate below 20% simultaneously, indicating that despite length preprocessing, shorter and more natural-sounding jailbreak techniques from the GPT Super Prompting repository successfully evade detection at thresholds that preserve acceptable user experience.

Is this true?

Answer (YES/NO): NO